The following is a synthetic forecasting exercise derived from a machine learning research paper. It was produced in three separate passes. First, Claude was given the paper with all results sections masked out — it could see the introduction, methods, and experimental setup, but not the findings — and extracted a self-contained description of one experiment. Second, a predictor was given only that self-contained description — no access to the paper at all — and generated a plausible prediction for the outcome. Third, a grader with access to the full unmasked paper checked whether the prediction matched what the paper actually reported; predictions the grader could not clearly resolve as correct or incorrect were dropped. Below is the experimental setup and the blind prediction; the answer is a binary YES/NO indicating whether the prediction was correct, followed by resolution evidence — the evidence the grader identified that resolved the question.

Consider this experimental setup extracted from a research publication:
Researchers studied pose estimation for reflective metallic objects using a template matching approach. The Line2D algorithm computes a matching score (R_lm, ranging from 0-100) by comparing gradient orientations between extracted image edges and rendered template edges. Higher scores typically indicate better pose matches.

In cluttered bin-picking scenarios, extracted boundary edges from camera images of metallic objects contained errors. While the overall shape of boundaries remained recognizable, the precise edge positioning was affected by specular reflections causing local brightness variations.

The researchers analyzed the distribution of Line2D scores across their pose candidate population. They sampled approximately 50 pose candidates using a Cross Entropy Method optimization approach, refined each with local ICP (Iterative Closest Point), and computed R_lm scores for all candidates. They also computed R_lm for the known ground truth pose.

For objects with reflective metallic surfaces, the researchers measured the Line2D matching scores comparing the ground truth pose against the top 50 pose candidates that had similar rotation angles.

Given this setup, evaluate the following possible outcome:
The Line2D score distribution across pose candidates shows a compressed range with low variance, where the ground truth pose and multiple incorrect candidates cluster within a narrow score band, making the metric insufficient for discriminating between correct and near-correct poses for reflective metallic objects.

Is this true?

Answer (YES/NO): NO